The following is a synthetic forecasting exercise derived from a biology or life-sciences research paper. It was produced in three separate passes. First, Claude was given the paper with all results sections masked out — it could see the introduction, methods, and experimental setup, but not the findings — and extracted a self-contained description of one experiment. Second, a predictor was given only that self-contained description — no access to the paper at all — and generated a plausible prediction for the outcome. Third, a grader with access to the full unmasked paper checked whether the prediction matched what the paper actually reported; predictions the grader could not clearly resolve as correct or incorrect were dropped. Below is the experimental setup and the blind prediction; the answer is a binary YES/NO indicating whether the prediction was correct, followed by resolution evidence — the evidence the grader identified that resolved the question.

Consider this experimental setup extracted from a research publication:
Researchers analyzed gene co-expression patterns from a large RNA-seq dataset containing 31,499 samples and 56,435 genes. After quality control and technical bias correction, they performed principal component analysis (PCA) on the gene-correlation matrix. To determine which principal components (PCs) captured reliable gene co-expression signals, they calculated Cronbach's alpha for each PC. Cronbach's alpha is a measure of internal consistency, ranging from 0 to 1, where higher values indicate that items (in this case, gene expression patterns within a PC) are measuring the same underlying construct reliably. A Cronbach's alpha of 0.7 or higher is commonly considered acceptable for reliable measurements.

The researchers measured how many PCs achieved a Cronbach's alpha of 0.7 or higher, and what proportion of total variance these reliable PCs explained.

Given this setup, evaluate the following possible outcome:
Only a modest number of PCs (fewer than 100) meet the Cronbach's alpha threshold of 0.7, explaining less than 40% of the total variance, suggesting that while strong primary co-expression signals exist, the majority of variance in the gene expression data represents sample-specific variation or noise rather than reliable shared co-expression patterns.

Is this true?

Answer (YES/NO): NO